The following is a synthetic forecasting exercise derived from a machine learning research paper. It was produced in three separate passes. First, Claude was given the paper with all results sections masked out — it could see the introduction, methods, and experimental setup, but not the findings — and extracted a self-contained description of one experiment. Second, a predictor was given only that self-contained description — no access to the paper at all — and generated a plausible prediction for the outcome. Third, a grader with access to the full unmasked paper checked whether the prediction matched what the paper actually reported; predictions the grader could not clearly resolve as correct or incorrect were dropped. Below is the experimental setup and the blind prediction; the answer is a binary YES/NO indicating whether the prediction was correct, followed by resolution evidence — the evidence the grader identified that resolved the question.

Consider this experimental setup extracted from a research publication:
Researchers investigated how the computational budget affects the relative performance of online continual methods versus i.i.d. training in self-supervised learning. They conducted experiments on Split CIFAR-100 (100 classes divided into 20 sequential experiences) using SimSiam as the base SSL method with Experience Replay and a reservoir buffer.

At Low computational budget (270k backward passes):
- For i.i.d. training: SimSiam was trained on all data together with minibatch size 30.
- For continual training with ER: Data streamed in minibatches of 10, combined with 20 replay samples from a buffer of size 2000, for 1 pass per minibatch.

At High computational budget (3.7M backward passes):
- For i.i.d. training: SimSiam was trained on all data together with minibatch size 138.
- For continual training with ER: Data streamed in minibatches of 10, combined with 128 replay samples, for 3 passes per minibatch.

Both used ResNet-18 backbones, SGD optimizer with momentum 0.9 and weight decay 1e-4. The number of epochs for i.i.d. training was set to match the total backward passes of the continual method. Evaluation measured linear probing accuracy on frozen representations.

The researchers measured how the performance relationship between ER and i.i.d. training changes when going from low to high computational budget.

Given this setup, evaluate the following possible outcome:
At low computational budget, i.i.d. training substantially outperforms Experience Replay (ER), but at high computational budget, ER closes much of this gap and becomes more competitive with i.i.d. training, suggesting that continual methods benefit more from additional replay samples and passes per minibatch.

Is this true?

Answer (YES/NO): NO